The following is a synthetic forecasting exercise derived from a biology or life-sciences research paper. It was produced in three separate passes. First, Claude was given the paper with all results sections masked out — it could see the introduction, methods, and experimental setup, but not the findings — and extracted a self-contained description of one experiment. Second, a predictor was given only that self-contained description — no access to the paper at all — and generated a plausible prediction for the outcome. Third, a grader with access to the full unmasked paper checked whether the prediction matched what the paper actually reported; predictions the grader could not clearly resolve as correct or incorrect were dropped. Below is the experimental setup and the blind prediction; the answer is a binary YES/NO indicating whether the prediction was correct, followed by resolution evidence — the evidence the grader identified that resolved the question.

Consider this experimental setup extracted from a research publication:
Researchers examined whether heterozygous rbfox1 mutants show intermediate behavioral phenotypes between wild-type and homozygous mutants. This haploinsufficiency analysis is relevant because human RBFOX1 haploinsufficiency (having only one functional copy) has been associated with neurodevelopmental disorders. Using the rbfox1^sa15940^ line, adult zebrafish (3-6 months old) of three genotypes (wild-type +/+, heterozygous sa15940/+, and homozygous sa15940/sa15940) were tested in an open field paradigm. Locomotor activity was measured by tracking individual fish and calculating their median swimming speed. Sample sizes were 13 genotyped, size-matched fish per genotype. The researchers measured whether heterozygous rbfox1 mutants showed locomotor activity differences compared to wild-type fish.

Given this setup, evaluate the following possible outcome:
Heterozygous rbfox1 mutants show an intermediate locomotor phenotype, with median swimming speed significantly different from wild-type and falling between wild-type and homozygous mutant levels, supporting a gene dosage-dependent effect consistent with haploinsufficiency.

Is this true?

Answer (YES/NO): NO